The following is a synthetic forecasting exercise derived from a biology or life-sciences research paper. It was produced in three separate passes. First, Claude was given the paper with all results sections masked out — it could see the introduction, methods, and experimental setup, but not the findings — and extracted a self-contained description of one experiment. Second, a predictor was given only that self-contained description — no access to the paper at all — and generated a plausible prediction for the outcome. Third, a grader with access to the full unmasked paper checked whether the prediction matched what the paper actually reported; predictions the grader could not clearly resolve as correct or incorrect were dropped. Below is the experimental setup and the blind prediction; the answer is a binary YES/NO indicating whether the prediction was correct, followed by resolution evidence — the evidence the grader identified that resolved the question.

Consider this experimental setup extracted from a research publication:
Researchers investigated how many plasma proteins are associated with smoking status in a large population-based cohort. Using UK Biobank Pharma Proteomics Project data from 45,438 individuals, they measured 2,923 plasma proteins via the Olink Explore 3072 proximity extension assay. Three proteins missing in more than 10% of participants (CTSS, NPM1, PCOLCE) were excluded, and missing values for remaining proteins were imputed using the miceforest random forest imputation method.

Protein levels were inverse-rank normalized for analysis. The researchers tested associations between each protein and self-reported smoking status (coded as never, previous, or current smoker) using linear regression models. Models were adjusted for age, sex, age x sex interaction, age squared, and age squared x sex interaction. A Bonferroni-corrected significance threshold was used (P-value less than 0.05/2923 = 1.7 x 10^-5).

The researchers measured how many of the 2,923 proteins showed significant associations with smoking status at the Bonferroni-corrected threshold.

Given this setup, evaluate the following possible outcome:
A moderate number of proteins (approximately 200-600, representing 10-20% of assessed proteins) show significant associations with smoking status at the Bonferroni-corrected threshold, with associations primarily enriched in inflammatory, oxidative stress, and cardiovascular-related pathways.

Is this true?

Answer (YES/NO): NO